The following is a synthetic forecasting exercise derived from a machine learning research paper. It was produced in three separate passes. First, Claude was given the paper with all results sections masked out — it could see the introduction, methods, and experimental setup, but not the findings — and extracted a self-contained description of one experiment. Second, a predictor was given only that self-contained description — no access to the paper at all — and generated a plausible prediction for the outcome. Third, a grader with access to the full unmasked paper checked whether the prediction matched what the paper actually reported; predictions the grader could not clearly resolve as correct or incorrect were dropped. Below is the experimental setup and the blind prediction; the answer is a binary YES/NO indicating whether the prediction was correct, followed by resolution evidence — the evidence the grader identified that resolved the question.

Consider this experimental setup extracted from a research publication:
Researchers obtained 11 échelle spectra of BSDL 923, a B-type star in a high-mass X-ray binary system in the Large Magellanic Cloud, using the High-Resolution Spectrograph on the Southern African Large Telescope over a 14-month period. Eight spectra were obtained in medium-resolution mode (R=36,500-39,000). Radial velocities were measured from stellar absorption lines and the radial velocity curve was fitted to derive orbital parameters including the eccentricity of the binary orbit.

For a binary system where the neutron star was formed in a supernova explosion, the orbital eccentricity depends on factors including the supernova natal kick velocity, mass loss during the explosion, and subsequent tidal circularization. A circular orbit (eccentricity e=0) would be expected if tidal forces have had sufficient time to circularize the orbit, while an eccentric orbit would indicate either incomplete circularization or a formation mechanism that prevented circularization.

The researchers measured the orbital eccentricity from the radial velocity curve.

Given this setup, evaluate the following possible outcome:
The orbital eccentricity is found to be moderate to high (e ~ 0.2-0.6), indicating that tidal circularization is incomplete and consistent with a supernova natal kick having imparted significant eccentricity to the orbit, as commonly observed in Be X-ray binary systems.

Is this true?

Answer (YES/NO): NO